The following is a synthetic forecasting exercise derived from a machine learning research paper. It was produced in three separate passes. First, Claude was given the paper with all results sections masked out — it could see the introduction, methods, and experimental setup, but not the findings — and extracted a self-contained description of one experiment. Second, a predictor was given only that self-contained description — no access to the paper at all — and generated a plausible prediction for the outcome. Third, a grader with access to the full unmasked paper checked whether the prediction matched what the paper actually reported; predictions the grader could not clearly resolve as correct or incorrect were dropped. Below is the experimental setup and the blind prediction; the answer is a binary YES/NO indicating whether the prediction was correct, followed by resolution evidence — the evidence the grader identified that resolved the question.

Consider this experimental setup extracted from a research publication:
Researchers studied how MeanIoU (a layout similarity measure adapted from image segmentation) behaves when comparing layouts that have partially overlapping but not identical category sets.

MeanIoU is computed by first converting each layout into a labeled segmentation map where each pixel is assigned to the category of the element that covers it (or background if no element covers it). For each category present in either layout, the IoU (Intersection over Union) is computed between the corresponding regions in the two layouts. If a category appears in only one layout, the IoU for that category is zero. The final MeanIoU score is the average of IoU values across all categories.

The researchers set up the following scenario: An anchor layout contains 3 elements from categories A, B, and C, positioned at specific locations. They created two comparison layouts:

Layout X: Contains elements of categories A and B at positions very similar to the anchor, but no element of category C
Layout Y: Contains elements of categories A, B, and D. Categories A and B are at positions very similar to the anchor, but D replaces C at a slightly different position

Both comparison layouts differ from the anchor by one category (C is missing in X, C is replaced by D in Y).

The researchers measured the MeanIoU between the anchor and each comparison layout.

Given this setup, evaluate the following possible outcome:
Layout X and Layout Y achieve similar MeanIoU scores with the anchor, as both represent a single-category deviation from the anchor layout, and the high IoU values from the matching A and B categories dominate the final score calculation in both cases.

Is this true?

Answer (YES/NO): YES